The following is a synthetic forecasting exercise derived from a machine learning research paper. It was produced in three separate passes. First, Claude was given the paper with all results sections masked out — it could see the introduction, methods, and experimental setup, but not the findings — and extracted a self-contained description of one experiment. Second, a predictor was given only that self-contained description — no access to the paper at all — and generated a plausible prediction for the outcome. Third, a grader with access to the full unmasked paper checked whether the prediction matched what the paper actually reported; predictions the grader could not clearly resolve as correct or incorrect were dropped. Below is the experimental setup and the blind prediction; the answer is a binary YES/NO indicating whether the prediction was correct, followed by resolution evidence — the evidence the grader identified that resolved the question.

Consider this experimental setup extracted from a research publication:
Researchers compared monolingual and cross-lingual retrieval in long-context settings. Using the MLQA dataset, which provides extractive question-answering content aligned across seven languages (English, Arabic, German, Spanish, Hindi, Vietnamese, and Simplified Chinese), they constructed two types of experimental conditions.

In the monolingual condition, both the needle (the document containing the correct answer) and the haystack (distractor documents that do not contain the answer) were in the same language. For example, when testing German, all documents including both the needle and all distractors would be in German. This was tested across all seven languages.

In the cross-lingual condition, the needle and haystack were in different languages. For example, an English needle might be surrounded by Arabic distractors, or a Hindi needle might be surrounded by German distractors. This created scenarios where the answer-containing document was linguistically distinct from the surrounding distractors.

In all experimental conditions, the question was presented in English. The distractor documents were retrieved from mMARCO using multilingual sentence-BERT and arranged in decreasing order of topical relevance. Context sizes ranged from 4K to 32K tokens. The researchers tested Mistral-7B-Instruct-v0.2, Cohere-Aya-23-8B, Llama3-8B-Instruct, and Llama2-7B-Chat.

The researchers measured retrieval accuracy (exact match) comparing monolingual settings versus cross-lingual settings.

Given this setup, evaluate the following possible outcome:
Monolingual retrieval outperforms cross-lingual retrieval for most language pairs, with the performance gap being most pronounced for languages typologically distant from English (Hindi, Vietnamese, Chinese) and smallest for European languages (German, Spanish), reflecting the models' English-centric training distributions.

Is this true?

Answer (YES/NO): NO